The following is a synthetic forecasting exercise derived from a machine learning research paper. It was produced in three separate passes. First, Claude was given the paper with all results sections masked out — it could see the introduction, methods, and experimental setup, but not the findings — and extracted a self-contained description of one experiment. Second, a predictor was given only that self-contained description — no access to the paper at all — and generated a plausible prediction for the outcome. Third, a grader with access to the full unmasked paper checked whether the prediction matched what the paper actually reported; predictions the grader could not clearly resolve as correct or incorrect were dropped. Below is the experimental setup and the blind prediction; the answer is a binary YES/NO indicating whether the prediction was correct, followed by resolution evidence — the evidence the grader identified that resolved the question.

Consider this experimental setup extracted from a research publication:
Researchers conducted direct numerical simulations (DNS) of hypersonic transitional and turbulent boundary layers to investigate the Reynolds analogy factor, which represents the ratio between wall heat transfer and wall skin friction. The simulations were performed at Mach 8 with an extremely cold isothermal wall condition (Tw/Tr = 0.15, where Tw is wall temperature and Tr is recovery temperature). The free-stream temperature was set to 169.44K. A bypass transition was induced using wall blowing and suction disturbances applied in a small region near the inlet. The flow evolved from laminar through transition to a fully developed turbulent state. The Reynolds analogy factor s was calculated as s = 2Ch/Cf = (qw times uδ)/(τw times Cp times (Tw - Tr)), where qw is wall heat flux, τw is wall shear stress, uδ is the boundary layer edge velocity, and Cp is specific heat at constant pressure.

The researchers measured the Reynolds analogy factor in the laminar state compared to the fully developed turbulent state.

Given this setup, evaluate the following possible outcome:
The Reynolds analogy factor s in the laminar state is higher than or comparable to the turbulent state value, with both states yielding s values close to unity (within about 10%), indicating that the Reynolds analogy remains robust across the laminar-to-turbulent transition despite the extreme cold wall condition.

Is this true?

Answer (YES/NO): NO